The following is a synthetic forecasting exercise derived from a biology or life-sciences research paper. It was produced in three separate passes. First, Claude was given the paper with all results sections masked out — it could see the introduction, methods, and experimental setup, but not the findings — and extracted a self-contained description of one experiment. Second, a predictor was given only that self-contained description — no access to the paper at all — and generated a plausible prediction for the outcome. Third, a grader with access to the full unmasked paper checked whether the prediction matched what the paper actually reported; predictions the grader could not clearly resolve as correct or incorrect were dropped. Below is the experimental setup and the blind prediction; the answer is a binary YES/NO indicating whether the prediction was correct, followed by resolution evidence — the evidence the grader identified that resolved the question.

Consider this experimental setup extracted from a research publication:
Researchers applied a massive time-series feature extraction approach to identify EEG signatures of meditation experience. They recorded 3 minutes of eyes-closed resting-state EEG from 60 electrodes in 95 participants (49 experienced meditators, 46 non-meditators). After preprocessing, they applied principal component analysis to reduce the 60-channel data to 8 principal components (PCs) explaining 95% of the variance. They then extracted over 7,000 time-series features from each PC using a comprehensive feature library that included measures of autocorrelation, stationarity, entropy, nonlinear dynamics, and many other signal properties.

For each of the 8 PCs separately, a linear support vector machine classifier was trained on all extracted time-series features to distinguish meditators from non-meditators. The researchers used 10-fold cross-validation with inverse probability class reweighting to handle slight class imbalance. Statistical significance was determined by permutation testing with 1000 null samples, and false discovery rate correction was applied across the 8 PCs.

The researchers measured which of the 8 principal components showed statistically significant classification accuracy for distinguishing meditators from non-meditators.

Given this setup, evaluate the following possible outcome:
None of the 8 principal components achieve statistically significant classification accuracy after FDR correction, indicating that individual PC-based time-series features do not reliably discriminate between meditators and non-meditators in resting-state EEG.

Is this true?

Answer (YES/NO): NO